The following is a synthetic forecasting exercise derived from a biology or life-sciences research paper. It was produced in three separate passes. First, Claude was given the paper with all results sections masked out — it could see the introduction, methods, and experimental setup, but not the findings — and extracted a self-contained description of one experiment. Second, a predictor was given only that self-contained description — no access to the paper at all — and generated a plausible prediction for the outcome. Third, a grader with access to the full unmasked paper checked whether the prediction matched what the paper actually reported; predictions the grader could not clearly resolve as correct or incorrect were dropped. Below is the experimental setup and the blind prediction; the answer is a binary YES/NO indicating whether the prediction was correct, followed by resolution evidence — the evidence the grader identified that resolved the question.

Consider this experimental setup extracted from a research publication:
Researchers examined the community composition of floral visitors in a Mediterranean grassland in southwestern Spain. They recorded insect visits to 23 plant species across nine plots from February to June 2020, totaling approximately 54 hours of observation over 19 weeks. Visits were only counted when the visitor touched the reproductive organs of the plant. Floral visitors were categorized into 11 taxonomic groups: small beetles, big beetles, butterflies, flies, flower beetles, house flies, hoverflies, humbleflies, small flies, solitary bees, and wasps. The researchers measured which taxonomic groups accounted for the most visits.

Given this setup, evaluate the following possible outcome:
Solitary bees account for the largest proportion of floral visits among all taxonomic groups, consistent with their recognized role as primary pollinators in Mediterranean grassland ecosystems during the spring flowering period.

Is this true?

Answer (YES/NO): NO